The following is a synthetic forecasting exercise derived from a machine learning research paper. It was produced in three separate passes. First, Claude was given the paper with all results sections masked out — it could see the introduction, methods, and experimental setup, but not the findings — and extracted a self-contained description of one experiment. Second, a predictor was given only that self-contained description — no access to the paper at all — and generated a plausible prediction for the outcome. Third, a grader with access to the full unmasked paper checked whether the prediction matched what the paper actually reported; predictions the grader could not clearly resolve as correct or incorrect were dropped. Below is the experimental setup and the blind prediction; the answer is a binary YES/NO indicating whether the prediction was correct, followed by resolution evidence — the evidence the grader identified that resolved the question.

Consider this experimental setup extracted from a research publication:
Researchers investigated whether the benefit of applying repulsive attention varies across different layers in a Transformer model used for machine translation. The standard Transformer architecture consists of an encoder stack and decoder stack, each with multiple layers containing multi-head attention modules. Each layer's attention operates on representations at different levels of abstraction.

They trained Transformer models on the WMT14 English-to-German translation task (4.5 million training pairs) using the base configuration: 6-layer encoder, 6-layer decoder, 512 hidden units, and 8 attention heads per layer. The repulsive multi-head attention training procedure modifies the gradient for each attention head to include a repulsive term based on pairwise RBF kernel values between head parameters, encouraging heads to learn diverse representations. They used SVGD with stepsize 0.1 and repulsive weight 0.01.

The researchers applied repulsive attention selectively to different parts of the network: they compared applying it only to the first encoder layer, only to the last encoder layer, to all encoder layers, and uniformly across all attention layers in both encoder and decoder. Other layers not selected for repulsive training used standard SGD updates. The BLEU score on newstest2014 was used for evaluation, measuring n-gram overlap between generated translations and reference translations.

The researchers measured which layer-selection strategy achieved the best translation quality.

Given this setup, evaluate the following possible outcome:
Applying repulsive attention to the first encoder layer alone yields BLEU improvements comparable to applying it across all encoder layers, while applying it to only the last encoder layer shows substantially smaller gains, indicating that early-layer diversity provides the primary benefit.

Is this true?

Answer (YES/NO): YES